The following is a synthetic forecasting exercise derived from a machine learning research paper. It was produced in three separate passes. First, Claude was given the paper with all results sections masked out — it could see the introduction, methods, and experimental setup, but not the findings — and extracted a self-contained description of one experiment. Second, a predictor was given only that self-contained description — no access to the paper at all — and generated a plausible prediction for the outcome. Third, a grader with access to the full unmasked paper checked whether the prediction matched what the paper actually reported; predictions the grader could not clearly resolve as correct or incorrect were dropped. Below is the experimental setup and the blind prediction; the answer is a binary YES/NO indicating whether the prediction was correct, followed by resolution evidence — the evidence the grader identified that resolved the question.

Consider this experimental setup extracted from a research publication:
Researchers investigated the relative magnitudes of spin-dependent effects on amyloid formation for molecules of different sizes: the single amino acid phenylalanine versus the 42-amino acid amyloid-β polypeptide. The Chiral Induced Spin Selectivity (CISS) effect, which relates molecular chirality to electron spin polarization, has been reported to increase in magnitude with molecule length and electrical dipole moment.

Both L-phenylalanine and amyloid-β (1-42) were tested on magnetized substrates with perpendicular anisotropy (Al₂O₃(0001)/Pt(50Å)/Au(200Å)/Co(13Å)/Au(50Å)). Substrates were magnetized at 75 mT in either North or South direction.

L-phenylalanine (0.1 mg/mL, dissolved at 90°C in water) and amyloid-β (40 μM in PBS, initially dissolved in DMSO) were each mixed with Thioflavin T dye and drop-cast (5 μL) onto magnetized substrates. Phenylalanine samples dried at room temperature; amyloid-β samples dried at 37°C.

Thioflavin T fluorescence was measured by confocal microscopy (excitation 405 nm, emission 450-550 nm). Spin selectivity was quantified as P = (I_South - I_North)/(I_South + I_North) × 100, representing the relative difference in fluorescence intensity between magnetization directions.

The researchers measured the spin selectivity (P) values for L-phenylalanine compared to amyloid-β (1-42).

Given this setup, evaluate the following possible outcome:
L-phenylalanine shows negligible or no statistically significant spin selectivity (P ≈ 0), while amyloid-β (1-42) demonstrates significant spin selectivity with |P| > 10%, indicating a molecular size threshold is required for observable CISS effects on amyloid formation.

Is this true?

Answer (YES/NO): YES